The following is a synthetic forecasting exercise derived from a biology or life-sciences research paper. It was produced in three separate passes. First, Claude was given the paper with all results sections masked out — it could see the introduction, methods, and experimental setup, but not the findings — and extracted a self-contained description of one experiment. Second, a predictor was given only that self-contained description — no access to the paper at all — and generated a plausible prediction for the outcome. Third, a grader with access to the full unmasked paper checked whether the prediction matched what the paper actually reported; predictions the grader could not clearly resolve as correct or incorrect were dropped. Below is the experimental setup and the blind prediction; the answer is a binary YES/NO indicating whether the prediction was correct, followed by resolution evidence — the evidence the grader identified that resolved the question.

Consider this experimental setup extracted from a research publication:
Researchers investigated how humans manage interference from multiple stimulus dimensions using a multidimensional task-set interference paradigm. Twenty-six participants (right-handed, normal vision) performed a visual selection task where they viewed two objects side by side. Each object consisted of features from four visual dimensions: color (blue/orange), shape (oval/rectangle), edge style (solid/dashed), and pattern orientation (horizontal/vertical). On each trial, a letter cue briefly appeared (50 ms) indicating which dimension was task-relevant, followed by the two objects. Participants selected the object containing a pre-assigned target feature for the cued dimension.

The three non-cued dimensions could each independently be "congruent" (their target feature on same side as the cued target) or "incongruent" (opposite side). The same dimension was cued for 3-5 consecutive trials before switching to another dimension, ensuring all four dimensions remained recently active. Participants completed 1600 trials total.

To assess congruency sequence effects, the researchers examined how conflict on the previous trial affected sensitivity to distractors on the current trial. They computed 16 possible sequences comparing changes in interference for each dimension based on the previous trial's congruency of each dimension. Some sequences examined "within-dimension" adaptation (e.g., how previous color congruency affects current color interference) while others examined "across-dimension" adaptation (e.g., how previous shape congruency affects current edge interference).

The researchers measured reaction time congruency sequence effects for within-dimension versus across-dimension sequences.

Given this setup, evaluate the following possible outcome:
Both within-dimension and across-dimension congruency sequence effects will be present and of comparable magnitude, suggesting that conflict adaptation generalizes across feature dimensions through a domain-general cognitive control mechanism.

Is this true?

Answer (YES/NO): NO